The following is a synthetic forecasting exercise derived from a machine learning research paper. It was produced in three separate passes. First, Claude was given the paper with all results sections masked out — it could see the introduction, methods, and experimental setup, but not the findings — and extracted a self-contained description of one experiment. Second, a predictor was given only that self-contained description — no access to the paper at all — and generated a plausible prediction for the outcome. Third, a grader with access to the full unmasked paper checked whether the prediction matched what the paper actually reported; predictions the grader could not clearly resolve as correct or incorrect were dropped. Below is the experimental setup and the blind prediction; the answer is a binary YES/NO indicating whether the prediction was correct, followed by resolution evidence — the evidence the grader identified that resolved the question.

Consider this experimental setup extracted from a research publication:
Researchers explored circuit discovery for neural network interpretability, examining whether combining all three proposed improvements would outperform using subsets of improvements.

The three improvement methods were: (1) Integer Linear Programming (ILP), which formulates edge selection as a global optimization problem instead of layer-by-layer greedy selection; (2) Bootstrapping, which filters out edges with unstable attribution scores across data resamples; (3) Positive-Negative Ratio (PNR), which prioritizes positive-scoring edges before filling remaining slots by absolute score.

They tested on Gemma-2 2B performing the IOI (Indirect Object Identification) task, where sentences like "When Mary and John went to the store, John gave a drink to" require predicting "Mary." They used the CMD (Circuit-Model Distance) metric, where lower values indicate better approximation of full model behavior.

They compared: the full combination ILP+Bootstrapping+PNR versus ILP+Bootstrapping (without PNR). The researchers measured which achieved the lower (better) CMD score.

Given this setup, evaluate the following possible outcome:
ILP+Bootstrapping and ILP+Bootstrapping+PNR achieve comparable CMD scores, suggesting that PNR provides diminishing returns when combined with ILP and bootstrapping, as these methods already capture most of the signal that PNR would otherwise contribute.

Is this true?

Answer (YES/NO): YES